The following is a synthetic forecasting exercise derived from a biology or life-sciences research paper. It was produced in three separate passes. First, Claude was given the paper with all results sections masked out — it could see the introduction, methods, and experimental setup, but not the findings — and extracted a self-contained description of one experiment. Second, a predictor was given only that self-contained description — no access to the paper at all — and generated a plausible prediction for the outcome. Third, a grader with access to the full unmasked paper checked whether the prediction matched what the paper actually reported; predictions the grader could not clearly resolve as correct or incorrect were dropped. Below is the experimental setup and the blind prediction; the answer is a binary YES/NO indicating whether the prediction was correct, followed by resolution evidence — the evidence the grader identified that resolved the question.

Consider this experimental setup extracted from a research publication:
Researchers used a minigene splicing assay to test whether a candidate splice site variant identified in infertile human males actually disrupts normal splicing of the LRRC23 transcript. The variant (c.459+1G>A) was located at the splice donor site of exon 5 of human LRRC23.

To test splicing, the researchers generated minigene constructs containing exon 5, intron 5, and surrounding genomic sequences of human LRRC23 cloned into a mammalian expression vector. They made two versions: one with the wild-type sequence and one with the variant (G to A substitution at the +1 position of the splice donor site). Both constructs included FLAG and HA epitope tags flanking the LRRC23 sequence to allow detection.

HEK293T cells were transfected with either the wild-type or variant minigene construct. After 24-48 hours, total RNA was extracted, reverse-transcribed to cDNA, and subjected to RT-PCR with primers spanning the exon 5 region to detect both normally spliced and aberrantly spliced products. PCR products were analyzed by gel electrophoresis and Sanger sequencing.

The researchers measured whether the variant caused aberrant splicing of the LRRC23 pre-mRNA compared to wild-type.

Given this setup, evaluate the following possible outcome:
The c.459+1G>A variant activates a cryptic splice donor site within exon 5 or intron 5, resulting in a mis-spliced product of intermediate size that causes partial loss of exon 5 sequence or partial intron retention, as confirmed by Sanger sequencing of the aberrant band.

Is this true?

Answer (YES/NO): NO